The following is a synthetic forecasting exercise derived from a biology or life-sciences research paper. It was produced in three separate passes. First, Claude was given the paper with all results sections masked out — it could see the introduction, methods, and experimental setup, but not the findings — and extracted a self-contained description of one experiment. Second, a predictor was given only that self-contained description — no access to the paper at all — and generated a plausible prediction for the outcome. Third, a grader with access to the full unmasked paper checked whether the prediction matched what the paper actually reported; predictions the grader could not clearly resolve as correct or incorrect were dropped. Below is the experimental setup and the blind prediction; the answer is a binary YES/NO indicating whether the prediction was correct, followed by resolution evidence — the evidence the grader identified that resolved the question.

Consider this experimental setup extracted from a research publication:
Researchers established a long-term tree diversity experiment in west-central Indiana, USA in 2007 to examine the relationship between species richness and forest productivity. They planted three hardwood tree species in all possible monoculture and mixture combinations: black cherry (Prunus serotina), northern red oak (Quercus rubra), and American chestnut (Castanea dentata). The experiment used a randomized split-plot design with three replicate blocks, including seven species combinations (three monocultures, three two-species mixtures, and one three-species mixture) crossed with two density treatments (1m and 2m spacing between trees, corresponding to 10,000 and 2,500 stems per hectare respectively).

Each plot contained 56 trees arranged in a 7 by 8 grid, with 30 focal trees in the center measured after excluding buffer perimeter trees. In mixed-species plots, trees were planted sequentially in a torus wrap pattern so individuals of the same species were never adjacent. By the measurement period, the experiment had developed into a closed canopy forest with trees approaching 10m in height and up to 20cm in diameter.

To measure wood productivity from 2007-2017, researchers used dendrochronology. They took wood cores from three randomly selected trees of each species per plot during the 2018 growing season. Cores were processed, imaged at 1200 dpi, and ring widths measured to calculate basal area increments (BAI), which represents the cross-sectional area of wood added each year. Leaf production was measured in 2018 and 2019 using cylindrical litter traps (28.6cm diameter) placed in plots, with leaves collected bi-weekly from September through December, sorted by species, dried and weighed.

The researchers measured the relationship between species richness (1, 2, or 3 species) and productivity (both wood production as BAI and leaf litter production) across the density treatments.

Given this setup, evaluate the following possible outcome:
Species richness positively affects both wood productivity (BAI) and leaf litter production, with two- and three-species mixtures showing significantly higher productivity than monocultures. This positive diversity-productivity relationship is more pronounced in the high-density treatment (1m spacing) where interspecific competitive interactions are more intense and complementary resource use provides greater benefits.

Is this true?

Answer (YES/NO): NO